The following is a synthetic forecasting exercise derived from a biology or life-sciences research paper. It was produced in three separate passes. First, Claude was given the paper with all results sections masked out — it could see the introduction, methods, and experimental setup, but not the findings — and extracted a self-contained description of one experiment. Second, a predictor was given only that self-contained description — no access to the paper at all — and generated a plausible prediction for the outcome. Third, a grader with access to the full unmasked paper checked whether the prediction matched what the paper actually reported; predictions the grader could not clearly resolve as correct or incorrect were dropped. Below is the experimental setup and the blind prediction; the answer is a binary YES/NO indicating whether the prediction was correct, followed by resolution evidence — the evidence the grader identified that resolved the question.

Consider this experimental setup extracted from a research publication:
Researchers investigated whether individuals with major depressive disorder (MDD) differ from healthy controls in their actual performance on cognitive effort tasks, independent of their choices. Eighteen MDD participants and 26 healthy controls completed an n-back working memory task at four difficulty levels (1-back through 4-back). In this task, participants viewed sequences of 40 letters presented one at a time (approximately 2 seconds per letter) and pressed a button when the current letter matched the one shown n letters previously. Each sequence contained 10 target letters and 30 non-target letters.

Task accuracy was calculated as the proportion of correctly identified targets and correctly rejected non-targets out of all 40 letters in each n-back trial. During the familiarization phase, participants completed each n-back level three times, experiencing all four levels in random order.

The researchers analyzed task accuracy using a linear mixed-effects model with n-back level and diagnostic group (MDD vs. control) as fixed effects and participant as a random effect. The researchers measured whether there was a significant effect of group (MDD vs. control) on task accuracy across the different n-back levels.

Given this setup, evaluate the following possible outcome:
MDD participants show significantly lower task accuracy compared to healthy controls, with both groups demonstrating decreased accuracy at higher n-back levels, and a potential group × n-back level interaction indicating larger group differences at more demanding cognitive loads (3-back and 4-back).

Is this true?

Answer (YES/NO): NO